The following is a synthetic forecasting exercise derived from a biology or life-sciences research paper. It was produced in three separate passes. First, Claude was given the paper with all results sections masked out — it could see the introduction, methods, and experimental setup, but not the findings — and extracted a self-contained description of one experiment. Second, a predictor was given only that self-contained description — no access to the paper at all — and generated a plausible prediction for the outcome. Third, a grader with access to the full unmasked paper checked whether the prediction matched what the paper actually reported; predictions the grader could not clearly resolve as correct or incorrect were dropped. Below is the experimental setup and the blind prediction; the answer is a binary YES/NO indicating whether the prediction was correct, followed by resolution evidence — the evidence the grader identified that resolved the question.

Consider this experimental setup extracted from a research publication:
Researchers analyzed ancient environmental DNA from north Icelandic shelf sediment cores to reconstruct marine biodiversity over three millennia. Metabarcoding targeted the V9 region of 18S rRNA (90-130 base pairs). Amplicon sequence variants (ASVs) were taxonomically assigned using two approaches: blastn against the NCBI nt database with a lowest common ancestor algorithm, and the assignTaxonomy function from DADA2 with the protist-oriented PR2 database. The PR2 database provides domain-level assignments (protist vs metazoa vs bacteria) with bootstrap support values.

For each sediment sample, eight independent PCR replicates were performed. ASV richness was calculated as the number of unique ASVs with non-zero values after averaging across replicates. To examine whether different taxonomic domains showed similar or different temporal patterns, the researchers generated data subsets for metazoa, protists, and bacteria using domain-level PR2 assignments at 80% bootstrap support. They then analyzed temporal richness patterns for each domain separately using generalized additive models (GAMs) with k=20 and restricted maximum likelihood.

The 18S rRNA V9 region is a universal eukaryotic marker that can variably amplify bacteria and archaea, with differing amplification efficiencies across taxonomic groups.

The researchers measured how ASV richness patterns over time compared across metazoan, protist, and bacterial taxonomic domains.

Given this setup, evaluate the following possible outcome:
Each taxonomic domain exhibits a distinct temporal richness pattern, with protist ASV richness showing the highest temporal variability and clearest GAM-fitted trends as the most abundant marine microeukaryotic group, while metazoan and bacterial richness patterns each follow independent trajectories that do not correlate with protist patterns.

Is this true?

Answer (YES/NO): NO